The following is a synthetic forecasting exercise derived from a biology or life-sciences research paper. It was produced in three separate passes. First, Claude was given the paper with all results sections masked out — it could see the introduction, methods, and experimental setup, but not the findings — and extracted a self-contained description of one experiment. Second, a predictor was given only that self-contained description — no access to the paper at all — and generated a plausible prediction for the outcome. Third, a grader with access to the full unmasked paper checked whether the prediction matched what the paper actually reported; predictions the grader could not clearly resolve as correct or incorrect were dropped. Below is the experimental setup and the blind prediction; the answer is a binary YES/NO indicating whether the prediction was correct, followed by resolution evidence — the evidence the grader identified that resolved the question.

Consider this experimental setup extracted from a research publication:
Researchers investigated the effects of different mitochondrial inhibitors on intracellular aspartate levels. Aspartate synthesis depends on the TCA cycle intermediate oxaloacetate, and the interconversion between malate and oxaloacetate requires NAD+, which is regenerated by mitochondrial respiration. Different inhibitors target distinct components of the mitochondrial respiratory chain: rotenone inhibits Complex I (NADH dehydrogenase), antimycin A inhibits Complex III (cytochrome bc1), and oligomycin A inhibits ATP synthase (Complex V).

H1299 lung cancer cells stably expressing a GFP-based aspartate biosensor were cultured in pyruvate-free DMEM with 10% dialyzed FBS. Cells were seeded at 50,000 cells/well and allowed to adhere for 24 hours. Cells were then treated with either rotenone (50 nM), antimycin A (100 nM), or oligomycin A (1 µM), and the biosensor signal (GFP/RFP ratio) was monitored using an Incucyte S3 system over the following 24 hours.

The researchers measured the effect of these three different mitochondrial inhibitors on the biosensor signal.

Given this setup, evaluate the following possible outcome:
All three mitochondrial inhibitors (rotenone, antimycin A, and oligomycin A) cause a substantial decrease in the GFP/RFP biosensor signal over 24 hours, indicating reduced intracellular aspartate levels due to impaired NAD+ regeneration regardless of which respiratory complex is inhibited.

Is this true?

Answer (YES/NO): YES